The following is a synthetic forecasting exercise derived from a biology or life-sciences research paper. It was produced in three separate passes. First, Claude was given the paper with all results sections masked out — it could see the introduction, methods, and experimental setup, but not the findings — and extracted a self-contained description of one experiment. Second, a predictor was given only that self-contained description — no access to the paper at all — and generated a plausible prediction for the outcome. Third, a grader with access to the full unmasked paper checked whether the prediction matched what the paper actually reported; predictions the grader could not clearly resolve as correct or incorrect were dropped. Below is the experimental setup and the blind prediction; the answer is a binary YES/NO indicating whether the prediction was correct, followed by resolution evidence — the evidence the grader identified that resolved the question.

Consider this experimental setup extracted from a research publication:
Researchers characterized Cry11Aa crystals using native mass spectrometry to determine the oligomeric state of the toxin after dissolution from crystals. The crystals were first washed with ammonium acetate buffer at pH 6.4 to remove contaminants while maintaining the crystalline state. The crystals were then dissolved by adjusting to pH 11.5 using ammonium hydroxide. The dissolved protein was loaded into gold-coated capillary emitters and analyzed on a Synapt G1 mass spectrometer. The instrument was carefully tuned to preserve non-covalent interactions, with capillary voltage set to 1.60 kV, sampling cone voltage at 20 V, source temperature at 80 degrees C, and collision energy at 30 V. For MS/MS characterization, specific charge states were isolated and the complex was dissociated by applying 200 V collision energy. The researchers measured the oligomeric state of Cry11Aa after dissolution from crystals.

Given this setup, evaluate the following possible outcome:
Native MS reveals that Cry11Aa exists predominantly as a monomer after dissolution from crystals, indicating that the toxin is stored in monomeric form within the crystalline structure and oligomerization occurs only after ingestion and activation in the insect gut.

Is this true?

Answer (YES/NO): YES